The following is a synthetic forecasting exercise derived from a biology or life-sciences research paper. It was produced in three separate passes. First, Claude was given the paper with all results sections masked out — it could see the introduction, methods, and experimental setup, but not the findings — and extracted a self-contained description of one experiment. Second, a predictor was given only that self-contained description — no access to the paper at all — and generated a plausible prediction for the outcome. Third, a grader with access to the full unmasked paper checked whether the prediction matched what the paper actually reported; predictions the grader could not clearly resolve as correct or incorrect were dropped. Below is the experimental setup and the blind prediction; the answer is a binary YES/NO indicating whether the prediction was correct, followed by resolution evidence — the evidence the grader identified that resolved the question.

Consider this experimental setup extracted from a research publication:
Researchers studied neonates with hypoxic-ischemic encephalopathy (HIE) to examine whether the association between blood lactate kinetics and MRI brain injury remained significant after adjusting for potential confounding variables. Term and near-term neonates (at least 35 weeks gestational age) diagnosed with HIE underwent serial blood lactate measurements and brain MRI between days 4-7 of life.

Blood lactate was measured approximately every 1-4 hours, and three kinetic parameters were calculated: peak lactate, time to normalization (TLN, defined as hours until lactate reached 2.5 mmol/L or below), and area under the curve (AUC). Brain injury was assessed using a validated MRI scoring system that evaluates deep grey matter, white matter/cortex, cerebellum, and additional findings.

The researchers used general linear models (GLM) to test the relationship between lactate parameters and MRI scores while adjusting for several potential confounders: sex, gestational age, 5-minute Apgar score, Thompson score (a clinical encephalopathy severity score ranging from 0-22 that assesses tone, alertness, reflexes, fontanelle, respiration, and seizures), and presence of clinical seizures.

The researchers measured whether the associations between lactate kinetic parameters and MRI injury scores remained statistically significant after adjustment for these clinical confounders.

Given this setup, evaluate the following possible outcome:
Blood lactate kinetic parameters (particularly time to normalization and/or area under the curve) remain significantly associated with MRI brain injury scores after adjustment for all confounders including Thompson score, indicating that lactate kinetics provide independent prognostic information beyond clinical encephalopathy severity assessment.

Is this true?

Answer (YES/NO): YES